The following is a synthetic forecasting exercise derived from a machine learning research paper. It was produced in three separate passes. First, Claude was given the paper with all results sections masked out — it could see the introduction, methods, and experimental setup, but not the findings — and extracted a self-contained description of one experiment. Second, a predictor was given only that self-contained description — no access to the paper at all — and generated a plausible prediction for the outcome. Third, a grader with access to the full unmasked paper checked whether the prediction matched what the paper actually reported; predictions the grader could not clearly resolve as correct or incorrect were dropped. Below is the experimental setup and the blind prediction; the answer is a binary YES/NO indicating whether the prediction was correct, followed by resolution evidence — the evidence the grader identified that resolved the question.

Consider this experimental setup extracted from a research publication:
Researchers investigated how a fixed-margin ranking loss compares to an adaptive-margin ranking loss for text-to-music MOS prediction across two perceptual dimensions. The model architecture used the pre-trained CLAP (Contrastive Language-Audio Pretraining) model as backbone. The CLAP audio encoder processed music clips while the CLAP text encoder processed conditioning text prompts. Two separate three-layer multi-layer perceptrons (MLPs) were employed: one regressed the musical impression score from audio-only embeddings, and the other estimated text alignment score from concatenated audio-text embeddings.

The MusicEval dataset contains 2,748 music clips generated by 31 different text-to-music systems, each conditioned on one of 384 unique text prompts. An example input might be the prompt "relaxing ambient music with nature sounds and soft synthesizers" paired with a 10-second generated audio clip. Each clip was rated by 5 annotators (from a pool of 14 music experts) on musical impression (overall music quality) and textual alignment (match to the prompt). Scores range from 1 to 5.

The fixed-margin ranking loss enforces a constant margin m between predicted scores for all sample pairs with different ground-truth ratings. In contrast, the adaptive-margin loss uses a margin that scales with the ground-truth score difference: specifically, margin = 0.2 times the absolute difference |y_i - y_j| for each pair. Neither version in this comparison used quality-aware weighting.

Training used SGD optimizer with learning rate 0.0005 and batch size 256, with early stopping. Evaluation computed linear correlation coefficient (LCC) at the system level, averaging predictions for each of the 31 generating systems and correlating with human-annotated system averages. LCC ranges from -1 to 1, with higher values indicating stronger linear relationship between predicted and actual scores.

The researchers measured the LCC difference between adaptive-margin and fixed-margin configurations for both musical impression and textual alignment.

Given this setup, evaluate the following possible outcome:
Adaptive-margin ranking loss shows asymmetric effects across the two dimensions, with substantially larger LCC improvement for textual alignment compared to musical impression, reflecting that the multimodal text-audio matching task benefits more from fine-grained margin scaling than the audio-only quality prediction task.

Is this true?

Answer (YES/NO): NO